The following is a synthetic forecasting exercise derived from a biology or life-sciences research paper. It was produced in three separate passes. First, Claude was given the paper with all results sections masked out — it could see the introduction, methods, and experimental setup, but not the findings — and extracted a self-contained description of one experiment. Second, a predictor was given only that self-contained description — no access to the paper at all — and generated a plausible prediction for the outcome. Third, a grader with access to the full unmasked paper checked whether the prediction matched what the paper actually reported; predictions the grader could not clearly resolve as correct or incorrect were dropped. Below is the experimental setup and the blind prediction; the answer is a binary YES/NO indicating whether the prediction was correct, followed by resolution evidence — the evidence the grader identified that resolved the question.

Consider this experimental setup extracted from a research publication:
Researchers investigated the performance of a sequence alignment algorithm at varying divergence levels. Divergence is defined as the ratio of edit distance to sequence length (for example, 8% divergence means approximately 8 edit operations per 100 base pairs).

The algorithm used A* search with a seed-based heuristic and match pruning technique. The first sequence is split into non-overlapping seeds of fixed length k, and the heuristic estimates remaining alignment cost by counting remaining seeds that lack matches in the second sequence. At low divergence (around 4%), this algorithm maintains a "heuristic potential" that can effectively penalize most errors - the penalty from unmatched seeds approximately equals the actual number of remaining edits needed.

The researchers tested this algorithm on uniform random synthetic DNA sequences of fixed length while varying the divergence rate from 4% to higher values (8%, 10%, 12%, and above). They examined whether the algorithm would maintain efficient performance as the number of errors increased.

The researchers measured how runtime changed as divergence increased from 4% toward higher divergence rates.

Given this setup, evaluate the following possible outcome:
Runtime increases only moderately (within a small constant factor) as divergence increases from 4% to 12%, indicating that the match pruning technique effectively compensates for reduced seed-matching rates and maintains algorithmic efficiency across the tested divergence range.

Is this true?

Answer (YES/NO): NO